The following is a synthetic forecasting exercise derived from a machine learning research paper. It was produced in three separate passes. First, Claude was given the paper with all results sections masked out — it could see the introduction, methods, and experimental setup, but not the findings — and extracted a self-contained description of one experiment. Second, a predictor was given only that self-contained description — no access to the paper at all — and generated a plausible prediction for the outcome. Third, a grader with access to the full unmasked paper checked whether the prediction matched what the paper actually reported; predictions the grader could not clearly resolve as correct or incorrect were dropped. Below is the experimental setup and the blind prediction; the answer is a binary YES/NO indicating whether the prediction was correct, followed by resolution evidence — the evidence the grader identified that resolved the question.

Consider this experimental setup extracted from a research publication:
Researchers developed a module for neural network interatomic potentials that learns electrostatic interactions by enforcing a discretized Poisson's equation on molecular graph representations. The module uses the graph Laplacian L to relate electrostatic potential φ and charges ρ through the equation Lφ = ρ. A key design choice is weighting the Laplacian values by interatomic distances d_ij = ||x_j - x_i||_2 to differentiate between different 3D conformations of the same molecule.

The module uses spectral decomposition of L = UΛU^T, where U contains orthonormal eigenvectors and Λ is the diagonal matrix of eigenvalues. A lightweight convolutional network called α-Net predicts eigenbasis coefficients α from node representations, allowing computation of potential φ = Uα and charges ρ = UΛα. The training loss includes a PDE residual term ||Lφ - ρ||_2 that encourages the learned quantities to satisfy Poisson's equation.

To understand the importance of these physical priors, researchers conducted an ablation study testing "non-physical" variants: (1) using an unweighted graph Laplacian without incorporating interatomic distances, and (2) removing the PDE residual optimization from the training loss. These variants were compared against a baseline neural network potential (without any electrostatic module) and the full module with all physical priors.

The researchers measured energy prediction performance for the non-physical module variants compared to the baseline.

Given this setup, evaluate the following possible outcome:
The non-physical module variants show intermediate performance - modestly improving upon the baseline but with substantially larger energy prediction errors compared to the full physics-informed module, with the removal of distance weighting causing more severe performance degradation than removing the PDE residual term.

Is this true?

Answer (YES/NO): NO